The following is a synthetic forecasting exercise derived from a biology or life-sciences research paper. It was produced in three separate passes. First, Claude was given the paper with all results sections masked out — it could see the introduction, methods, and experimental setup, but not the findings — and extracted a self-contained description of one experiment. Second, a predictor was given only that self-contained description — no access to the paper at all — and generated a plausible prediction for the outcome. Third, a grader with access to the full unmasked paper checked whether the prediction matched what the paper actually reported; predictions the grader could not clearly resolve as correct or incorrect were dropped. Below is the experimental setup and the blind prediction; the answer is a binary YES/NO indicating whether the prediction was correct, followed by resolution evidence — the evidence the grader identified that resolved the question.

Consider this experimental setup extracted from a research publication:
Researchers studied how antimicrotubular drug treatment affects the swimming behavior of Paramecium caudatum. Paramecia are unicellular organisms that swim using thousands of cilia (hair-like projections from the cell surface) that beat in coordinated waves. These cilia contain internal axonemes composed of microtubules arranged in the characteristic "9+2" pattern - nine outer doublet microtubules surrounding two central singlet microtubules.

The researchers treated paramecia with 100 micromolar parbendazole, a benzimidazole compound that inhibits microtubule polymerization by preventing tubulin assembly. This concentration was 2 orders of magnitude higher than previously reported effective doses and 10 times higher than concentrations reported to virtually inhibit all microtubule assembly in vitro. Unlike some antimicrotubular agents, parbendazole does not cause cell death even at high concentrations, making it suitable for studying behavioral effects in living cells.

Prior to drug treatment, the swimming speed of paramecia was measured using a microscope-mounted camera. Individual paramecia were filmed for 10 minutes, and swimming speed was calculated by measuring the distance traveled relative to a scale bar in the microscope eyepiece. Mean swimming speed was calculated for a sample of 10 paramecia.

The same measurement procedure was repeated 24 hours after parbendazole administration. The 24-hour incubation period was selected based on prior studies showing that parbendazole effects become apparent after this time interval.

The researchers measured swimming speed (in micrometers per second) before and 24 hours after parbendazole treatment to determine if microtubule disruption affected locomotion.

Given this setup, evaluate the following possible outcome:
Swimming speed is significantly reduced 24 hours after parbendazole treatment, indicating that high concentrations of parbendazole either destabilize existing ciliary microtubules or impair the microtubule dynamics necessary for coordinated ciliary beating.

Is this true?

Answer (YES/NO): NO